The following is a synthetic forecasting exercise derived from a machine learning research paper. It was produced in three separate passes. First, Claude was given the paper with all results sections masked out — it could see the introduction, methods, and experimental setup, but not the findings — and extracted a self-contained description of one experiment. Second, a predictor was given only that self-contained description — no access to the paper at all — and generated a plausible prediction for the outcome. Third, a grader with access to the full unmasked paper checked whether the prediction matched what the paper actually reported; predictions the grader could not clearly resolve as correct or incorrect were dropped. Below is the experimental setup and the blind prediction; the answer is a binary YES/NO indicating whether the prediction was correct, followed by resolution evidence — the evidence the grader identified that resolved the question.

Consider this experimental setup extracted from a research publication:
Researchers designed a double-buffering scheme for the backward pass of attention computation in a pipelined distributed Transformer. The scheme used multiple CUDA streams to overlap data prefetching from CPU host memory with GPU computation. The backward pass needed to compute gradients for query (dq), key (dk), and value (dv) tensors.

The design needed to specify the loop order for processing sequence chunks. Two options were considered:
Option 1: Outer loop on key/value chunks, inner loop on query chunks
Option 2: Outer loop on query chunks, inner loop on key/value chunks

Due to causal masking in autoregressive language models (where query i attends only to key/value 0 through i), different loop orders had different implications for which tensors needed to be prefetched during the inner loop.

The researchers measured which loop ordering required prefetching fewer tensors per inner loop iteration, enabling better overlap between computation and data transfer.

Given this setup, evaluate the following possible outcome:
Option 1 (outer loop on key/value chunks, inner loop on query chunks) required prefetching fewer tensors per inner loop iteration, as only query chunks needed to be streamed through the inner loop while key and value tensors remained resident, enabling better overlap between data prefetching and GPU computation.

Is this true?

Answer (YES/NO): YES